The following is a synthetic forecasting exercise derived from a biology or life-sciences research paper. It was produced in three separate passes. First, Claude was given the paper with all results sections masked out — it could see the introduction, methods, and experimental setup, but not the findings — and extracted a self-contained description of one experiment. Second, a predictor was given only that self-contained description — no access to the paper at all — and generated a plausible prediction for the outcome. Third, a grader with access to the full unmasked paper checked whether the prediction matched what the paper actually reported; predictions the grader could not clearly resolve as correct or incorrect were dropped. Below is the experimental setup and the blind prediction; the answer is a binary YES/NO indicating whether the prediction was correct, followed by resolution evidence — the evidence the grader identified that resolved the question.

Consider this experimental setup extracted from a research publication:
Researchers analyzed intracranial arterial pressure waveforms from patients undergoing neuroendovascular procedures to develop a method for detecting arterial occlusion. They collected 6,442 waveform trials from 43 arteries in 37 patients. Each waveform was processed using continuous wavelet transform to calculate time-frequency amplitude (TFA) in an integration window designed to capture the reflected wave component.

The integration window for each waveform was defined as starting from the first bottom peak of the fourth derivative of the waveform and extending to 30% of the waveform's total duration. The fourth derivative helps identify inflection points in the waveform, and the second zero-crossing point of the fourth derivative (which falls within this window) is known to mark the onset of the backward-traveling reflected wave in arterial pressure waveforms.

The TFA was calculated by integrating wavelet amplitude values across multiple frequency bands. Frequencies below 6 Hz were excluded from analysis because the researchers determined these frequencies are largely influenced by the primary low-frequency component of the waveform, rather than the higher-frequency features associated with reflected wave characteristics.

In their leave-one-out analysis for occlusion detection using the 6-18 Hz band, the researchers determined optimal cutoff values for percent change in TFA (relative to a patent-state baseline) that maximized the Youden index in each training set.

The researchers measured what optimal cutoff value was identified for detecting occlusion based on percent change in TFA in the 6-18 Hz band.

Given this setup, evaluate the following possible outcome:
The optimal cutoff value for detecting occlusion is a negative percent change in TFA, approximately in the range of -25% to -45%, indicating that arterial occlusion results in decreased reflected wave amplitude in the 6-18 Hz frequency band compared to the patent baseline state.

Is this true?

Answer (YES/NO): NO